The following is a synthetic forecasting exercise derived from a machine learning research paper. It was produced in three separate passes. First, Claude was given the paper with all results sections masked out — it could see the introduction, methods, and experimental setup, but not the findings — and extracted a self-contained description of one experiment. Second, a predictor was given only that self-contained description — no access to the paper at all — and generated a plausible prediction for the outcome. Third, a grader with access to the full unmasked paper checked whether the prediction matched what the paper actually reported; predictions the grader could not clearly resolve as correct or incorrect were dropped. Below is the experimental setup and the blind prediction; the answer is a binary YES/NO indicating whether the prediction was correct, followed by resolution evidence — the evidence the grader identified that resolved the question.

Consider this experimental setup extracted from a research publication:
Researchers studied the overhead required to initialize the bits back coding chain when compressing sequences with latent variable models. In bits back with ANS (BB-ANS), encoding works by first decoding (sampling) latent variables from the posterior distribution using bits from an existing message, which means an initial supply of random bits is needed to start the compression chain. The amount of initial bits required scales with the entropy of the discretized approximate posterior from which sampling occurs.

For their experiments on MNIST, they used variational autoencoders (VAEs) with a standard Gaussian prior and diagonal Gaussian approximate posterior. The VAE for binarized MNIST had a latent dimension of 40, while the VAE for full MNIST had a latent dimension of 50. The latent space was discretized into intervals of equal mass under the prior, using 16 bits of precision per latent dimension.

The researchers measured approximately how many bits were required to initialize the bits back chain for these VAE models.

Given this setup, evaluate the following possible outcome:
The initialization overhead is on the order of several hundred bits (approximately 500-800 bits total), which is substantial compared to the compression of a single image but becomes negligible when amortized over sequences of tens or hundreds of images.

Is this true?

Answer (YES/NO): NO